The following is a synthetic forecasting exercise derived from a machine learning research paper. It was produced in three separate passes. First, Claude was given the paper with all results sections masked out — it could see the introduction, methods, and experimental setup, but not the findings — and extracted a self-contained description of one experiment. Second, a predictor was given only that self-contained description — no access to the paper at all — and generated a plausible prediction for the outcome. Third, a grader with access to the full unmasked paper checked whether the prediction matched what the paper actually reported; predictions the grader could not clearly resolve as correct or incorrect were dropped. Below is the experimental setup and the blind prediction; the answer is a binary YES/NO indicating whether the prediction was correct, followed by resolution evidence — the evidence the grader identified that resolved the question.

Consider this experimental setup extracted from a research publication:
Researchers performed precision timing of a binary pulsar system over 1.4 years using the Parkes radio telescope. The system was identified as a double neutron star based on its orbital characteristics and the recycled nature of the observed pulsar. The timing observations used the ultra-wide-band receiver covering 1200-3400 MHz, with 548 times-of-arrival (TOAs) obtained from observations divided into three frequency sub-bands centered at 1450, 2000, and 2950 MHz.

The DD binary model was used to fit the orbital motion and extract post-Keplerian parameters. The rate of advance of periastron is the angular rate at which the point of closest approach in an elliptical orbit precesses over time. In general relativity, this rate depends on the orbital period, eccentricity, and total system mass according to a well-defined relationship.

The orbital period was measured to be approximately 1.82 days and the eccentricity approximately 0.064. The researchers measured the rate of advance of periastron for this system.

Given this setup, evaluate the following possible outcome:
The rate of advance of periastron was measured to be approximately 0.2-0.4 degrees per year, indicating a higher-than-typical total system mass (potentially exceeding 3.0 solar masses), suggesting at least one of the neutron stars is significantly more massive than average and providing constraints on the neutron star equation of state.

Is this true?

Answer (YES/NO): NO